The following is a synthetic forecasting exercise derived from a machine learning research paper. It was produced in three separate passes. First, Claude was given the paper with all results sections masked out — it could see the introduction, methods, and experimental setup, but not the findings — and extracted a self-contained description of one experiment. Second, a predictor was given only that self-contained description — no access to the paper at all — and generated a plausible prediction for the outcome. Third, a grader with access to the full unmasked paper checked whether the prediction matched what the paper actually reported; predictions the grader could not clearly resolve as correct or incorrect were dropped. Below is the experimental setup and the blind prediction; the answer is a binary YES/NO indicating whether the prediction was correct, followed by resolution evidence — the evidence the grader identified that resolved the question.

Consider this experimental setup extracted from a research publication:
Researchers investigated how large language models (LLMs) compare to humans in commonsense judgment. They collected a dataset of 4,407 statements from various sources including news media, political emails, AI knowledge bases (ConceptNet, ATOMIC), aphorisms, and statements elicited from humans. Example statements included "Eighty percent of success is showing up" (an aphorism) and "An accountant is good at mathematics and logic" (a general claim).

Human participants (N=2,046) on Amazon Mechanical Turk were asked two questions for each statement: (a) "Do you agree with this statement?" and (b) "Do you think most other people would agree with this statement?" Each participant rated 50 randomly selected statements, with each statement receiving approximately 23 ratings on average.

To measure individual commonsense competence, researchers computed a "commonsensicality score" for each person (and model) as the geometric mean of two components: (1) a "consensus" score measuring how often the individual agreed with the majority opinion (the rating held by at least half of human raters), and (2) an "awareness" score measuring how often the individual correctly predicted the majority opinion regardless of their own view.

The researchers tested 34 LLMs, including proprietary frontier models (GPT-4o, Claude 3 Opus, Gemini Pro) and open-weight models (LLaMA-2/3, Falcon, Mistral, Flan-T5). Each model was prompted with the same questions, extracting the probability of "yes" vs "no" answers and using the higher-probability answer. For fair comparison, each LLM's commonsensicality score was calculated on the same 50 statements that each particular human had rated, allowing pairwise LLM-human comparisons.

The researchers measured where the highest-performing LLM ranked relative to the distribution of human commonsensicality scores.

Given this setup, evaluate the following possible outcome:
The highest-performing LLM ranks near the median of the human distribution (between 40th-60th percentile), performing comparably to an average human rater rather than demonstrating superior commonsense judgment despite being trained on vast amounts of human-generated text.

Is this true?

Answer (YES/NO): NO